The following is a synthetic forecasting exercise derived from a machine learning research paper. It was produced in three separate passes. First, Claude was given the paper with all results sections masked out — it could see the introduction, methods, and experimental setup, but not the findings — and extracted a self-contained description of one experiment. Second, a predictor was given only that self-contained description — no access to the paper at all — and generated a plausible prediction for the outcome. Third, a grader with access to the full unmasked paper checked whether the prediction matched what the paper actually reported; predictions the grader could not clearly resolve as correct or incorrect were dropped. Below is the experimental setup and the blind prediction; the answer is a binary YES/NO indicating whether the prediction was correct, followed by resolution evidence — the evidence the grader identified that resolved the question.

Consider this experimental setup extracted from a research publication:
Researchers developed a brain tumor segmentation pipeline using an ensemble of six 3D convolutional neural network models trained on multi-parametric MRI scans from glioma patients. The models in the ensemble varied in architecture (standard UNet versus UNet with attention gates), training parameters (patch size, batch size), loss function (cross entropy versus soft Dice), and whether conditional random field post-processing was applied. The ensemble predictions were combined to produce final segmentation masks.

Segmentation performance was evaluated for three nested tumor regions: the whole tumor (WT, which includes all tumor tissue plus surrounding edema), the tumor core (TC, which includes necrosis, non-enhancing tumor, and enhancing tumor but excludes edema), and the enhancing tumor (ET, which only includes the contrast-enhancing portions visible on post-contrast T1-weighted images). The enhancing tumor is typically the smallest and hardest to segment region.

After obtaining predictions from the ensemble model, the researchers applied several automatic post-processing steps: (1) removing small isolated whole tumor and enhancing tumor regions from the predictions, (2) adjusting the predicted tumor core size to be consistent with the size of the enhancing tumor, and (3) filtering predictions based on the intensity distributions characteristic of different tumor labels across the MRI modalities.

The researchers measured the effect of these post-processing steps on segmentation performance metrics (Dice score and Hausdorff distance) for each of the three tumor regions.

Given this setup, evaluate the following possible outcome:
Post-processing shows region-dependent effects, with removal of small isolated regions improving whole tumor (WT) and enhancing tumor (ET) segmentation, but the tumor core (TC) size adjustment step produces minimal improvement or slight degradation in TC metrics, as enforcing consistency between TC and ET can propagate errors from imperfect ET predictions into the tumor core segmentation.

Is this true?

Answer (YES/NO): NO